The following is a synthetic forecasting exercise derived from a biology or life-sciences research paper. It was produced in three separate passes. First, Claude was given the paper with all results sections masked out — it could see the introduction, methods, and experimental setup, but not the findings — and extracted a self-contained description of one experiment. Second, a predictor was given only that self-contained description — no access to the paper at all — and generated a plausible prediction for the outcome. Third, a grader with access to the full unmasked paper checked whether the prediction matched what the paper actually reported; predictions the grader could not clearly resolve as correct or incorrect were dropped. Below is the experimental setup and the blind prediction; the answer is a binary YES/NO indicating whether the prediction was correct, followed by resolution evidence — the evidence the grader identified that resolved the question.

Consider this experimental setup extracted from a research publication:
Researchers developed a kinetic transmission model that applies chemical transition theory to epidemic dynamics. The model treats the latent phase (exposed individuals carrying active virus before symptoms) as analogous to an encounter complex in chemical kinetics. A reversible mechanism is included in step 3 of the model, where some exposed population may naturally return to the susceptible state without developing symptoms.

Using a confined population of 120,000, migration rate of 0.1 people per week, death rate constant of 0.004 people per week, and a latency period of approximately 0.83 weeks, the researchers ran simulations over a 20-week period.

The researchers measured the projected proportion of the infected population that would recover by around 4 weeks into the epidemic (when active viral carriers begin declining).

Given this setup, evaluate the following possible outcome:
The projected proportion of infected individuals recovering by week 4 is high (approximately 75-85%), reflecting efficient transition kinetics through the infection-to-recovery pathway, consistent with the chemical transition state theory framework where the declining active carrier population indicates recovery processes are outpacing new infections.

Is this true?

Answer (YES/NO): NO